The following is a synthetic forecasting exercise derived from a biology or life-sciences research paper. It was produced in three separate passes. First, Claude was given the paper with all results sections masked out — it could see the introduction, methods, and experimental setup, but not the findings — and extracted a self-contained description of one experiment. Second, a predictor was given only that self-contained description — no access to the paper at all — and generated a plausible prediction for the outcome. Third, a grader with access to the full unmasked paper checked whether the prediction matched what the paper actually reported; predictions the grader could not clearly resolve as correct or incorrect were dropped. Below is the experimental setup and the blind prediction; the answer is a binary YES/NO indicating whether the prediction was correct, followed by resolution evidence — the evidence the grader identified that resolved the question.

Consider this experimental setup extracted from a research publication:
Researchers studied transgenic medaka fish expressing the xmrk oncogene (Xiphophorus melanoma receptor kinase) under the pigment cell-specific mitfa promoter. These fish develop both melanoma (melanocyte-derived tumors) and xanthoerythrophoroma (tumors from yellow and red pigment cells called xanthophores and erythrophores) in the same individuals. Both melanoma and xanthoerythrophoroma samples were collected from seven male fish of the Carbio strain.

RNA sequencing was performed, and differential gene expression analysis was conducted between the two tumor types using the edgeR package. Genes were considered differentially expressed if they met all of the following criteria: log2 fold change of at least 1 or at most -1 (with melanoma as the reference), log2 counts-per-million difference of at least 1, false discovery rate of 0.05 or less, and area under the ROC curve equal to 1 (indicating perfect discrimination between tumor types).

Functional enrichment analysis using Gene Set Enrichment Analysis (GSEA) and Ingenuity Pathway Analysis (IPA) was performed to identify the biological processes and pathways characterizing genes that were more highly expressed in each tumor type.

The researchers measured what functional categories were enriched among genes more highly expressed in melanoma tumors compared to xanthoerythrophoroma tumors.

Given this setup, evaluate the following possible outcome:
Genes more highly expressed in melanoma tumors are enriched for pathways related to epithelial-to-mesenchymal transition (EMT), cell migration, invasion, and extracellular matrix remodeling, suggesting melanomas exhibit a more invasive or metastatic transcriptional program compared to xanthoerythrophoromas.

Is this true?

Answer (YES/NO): YES